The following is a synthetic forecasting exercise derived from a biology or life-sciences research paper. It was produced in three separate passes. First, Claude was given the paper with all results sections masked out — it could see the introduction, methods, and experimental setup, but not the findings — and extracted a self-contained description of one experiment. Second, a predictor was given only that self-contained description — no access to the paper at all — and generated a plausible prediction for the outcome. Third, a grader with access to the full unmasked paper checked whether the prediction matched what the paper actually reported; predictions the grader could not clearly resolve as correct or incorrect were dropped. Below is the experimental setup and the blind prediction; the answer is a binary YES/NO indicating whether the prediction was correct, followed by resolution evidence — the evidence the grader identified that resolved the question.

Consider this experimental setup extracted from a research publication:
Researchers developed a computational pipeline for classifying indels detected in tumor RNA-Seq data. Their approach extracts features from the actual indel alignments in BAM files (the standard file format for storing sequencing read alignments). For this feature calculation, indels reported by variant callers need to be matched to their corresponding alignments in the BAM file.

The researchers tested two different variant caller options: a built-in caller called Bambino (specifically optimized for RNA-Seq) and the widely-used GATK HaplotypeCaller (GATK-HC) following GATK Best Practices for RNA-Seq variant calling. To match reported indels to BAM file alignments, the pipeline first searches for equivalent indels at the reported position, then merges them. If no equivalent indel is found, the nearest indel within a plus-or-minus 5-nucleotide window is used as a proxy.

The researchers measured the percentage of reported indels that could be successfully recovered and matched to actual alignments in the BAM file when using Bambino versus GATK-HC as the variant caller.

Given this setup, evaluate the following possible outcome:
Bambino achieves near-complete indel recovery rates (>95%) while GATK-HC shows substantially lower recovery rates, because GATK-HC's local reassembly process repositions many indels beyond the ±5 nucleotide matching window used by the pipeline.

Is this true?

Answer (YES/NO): NO